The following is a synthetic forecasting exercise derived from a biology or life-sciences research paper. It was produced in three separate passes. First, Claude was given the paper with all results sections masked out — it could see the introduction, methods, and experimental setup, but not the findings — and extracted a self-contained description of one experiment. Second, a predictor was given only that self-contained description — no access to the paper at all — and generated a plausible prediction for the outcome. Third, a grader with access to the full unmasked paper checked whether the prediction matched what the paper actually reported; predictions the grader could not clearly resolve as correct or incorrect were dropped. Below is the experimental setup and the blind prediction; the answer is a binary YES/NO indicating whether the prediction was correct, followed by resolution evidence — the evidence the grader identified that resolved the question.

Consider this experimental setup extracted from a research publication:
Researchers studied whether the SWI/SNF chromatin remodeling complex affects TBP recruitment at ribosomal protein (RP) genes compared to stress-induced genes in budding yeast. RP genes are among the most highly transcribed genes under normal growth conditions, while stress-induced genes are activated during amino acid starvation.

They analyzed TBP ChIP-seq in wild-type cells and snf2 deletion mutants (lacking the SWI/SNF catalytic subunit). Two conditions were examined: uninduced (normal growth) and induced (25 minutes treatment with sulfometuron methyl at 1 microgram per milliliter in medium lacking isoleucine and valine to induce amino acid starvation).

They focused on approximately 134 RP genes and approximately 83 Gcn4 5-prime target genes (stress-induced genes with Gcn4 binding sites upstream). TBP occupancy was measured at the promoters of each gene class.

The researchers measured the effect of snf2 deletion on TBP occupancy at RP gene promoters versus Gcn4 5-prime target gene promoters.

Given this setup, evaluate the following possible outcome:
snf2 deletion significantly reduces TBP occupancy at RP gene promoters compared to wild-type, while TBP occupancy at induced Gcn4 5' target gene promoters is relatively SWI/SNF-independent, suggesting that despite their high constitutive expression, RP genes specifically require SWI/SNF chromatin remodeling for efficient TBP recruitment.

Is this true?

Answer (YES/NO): YES